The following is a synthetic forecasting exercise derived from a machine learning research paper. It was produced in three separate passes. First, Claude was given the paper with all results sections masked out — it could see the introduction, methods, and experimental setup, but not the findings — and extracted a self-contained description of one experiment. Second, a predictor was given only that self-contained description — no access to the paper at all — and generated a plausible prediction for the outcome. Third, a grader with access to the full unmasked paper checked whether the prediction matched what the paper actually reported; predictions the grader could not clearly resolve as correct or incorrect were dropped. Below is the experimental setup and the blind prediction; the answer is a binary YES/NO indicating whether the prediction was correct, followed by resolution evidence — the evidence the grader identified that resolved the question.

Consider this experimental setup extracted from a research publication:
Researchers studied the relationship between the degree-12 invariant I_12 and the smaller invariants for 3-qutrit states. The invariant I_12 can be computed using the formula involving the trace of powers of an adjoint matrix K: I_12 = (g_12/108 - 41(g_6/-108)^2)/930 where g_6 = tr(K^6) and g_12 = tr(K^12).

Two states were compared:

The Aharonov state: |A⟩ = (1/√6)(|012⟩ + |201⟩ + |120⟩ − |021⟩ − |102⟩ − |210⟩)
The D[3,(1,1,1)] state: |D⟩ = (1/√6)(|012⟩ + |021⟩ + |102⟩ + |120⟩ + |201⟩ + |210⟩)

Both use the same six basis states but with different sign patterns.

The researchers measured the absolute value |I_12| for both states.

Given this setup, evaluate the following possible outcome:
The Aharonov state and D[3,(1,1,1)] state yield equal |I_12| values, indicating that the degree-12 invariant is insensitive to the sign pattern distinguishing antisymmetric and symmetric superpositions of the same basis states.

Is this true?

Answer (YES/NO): NO